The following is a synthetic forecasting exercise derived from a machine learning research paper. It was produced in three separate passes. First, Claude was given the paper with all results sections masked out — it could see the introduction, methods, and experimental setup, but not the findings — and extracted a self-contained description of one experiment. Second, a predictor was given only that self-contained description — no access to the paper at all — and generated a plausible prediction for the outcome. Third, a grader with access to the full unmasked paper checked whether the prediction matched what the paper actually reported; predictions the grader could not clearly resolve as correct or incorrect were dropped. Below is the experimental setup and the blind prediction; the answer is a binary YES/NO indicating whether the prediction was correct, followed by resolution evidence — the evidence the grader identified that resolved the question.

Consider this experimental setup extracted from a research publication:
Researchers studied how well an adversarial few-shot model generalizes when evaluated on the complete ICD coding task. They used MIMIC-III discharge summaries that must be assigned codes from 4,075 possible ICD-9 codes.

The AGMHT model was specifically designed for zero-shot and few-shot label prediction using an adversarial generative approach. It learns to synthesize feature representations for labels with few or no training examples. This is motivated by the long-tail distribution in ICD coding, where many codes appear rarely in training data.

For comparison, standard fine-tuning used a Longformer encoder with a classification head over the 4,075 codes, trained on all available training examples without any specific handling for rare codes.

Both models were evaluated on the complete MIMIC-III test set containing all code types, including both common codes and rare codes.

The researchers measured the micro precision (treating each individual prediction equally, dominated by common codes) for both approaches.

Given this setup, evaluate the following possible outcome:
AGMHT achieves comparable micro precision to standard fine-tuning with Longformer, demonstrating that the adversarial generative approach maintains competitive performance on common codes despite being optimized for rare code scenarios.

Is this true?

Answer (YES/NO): NO